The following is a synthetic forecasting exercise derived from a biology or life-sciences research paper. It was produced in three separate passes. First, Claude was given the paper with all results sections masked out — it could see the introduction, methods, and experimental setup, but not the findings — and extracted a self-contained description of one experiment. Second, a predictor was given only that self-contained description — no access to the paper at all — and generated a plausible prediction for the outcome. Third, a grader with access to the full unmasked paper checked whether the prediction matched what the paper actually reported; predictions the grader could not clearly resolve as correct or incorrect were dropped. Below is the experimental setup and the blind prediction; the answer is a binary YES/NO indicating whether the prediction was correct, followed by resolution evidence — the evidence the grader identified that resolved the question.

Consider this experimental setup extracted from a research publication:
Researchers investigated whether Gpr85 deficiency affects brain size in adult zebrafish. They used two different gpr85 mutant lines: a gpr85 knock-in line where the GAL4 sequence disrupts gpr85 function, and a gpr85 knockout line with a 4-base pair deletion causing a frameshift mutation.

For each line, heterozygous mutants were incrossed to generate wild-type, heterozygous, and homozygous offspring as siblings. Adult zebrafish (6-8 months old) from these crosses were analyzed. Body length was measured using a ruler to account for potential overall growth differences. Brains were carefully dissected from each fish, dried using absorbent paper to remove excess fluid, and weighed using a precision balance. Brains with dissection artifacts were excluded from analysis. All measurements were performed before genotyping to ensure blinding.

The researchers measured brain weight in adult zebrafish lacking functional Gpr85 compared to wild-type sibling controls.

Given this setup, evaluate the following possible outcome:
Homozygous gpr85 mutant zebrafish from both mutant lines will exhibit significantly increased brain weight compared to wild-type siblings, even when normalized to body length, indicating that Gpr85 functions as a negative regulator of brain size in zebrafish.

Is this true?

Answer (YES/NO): NO